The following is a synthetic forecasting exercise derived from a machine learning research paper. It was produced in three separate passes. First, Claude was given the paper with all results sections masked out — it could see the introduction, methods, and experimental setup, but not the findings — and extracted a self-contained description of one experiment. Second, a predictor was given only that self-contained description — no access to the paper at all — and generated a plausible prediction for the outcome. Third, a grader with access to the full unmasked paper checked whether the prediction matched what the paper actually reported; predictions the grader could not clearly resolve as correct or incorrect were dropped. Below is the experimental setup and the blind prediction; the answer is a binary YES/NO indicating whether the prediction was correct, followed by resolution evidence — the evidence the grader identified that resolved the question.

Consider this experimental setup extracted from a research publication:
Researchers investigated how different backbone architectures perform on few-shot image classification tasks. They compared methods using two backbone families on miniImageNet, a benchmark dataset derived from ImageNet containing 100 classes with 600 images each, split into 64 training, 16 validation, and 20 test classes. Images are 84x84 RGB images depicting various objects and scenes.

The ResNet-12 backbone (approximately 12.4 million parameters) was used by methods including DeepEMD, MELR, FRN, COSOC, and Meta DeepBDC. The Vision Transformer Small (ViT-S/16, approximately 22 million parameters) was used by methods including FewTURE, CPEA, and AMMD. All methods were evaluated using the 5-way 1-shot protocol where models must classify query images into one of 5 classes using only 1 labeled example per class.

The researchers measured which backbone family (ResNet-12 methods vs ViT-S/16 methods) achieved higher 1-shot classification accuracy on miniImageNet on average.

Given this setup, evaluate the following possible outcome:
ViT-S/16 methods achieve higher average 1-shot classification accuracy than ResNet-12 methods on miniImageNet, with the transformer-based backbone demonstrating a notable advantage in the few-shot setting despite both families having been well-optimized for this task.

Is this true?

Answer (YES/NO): YES